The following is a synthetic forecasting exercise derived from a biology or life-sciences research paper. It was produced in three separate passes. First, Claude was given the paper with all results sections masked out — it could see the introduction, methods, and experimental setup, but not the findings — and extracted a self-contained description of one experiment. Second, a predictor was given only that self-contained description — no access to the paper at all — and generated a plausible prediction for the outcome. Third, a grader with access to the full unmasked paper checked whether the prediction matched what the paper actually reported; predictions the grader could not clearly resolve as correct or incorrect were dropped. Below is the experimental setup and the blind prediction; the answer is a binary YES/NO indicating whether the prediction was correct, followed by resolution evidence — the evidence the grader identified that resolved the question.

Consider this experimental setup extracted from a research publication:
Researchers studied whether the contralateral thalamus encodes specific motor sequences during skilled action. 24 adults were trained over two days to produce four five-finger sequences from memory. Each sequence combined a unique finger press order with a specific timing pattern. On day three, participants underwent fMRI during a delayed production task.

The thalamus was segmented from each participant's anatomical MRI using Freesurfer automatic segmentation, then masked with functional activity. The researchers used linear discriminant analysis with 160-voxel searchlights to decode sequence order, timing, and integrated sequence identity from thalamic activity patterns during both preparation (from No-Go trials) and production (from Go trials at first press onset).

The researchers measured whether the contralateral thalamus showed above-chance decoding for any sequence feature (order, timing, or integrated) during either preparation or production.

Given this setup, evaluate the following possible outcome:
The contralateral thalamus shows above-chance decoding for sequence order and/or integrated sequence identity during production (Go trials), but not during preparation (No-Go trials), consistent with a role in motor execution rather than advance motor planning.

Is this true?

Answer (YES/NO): NO